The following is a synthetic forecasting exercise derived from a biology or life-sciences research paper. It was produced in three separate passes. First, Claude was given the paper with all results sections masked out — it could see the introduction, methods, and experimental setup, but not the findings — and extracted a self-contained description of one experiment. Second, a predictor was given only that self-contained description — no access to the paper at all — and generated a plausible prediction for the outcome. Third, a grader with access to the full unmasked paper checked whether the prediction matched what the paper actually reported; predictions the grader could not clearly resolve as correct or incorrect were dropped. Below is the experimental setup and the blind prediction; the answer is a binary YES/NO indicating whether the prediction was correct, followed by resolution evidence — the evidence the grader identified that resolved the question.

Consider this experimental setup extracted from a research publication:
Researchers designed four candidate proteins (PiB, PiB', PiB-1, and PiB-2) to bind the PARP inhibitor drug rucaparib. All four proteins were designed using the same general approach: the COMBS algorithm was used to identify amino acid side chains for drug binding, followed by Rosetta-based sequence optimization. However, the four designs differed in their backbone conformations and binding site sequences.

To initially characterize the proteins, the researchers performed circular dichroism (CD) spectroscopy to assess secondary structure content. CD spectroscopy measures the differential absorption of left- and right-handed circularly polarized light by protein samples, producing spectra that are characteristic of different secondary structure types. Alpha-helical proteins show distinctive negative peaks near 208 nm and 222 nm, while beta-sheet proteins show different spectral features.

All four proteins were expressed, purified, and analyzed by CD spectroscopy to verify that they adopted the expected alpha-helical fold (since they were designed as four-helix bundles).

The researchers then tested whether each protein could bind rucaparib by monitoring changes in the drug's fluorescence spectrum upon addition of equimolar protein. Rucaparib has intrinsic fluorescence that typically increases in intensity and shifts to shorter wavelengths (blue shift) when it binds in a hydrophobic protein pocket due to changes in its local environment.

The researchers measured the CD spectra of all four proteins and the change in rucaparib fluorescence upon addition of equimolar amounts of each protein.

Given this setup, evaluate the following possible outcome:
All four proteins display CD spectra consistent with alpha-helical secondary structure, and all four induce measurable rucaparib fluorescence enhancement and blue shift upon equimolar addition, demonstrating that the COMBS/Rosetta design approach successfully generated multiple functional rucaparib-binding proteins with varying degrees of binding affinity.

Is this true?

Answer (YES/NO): NO